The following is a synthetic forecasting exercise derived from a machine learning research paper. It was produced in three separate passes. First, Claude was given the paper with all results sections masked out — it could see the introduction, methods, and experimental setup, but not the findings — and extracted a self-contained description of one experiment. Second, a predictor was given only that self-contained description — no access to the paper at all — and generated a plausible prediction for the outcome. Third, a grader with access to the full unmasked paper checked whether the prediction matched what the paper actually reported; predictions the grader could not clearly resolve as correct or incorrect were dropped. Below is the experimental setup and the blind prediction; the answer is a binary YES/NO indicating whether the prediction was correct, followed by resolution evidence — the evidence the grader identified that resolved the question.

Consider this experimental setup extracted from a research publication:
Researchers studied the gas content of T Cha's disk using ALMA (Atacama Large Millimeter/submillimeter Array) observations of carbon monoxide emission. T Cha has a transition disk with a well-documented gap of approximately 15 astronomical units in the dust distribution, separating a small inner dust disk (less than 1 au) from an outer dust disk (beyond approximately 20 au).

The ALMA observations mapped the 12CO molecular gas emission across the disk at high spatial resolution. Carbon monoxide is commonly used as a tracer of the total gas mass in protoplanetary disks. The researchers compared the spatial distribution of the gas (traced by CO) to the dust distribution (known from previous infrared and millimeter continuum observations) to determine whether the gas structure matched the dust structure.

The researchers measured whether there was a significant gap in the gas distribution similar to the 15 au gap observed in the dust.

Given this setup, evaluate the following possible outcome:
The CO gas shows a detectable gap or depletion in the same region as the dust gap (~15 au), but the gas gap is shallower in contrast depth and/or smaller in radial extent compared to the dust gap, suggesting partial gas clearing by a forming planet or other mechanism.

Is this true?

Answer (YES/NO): NO